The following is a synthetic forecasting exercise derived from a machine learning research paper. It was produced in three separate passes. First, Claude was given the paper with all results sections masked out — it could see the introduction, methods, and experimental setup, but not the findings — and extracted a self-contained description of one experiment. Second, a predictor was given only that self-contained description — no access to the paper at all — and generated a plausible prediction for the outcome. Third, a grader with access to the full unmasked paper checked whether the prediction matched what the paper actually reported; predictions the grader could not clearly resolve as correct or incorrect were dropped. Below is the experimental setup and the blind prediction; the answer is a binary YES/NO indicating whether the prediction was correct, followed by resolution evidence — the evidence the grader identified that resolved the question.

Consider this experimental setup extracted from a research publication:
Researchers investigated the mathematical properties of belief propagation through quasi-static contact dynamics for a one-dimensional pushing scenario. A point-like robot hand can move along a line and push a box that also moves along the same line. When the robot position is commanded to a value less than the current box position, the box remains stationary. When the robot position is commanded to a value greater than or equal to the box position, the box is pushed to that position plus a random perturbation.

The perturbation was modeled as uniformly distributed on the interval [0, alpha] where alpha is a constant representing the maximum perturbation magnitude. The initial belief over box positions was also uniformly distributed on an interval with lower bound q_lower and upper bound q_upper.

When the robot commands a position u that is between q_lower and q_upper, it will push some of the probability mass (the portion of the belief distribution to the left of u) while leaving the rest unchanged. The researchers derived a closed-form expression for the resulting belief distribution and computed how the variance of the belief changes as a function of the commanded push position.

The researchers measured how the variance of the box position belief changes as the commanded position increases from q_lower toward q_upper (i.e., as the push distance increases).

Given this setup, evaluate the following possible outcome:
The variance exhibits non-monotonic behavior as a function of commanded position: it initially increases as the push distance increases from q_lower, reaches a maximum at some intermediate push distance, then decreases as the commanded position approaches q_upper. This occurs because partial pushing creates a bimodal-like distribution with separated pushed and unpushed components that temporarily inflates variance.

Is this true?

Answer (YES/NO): NO